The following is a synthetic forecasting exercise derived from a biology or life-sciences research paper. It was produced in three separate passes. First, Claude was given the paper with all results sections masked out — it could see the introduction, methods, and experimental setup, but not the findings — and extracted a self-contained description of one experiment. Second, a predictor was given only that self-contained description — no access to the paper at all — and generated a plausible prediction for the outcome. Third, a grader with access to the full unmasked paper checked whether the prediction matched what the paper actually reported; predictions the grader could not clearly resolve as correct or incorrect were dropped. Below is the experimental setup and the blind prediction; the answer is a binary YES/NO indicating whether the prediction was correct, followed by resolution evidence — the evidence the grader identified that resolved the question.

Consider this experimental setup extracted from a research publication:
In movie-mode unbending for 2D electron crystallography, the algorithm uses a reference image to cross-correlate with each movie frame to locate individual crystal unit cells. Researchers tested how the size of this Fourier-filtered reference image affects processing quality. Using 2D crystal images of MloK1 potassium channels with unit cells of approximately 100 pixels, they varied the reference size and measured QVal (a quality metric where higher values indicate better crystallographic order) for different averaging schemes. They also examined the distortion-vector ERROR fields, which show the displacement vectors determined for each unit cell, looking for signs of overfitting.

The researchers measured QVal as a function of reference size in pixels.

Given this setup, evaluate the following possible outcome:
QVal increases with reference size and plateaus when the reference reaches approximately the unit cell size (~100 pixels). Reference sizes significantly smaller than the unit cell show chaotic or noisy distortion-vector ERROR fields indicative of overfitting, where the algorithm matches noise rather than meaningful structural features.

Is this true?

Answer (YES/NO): NO